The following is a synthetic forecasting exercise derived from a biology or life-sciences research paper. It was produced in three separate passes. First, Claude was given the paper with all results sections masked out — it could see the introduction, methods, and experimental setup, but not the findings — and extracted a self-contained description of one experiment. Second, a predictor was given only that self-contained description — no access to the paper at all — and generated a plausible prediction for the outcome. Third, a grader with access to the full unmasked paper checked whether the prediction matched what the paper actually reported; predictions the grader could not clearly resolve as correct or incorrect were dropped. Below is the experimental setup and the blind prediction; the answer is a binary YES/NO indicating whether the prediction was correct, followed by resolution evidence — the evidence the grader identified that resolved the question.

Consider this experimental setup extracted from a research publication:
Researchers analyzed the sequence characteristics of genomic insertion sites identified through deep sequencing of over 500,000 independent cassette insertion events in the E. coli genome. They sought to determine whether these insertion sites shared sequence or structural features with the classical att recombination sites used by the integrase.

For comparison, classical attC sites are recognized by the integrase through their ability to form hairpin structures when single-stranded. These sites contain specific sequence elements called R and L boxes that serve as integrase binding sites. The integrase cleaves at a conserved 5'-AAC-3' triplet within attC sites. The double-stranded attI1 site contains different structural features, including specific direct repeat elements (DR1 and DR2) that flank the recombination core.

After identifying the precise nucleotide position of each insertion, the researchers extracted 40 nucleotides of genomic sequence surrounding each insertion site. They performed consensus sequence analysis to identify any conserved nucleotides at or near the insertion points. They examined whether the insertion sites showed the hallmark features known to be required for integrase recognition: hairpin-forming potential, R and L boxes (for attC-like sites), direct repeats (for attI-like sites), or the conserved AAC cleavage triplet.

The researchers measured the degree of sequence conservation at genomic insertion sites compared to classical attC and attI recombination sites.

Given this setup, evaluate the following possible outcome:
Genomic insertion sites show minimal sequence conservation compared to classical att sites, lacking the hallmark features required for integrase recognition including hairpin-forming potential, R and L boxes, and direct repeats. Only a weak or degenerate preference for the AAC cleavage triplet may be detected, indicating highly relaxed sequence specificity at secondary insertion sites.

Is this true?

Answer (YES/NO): NO